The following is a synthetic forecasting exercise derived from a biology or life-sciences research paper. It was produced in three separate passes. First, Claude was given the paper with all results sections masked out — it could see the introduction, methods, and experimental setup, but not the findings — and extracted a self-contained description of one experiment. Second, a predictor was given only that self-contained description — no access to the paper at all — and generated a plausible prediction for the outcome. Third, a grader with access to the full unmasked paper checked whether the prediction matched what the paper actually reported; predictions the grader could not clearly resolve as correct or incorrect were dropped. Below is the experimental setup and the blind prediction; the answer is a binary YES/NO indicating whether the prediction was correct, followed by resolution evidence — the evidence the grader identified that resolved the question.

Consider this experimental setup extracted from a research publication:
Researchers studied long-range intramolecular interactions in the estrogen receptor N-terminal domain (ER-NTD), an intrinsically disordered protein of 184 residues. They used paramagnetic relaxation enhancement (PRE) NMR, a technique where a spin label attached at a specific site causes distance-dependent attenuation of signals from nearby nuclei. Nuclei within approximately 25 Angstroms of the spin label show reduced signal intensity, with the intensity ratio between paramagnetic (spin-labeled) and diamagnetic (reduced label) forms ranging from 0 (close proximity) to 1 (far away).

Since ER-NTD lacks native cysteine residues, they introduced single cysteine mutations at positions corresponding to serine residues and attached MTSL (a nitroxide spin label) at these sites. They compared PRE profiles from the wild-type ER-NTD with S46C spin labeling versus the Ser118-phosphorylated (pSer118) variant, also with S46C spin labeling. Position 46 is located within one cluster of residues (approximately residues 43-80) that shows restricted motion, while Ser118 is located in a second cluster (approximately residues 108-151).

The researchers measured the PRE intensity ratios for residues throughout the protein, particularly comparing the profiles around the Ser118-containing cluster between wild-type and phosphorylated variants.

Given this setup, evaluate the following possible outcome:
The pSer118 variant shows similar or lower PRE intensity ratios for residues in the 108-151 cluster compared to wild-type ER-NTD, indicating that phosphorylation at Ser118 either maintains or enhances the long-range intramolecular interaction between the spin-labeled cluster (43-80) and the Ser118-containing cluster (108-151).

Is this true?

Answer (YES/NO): NO